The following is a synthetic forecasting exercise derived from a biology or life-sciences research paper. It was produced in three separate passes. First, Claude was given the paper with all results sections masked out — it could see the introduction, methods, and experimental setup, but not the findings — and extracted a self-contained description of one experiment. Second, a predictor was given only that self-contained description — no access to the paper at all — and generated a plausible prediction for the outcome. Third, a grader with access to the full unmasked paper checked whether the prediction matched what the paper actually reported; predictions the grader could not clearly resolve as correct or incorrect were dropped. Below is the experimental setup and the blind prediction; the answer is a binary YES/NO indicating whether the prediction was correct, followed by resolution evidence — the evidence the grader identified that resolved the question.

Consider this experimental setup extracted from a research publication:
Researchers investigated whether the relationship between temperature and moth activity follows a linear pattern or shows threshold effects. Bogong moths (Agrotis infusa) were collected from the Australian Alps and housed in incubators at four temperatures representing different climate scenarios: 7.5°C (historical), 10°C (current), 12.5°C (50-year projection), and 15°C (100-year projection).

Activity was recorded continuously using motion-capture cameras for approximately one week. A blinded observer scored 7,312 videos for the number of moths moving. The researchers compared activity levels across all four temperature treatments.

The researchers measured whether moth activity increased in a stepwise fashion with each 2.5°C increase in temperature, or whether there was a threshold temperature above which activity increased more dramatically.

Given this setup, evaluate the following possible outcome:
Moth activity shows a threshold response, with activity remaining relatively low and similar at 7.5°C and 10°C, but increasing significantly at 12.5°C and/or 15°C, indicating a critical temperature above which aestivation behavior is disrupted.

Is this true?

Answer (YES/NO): YES